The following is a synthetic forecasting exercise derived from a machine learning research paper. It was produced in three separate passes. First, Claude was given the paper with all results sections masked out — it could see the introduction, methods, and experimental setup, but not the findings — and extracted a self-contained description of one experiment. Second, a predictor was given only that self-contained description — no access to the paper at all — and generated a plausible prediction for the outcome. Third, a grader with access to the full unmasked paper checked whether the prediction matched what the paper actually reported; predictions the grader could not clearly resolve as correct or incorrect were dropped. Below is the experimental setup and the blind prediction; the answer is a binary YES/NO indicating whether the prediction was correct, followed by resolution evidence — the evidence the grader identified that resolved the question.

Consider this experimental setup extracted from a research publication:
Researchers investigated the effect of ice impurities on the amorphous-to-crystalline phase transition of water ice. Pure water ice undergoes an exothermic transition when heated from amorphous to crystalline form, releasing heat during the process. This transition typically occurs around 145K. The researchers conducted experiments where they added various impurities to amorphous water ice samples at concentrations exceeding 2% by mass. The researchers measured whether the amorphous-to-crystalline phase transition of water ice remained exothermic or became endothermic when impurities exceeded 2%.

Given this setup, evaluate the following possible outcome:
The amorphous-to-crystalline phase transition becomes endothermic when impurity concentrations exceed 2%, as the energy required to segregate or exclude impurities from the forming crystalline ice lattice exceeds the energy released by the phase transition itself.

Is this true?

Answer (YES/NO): YES